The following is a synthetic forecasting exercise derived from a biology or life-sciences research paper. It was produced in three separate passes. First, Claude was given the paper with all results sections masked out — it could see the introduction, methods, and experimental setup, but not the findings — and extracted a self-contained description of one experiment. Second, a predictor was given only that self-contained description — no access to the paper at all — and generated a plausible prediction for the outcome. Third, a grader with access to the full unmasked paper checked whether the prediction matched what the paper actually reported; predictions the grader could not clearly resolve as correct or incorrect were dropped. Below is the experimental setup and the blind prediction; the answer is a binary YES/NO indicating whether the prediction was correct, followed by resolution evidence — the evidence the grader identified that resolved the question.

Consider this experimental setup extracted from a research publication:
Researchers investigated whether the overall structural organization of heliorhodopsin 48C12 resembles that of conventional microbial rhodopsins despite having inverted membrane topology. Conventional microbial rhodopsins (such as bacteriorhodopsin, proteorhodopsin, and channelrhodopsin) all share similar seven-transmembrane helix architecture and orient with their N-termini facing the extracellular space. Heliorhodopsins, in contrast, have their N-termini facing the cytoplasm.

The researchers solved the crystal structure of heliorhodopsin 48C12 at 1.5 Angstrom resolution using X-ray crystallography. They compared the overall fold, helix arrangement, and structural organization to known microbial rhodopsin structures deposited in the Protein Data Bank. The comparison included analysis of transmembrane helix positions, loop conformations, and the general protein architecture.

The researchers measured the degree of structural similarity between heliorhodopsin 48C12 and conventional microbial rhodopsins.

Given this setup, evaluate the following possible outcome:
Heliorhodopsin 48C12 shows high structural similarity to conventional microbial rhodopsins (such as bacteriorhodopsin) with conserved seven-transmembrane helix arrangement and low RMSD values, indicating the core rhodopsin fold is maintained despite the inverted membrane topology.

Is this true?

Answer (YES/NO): NO